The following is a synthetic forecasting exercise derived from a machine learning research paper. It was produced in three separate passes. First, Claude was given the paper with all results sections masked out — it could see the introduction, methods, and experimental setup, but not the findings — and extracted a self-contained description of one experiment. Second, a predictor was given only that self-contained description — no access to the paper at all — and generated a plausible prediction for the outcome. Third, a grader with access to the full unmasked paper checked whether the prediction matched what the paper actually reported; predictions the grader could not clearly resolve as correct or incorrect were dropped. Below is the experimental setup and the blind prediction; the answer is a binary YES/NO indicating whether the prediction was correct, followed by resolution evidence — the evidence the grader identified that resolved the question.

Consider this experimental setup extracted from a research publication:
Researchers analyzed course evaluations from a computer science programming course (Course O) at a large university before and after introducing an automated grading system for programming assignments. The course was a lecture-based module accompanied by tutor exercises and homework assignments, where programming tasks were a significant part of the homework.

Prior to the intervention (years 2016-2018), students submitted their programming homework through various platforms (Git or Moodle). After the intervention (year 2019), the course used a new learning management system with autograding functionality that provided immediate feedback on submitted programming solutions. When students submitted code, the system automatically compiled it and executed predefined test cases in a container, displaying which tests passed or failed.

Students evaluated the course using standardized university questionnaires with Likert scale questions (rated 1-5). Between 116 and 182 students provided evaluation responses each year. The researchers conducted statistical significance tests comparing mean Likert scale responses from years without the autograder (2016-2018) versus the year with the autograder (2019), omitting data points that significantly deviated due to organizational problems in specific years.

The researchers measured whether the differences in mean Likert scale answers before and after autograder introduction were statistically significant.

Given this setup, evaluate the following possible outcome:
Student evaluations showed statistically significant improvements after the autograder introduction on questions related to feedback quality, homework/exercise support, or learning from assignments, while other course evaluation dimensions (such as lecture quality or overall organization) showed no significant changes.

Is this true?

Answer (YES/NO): NO